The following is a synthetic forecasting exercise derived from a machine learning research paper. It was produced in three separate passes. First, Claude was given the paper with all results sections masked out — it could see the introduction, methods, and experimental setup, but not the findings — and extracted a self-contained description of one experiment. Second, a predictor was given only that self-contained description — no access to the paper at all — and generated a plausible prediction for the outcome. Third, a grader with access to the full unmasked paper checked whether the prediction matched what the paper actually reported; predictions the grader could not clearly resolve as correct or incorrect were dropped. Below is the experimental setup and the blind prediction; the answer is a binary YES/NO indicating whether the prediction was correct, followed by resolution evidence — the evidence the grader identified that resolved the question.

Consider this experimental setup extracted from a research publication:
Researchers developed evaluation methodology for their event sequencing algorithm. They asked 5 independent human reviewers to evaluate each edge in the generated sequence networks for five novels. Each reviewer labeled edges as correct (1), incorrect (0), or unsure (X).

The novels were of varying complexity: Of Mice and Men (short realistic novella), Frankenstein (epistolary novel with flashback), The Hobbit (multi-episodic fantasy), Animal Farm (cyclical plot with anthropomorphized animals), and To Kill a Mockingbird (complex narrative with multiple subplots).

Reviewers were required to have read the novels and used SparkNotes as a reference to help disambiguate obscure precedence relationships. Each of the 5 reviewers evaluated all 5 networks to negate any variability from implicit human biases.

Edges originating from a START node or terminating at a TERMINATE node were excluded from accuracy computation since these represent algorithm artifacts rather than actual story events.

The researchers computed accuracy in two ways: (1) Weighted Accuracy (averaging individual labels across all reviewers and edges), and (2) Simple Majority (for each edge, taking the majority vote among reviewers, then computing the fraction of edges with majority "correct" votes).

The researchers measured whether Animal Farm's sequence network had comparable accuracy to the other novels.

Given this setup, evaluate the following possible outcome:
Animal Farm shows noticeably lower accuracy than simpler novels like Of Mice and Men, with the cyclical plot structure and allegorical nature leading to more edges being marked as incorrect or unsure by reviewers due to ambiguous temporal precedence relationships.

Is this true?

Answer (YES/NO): NO